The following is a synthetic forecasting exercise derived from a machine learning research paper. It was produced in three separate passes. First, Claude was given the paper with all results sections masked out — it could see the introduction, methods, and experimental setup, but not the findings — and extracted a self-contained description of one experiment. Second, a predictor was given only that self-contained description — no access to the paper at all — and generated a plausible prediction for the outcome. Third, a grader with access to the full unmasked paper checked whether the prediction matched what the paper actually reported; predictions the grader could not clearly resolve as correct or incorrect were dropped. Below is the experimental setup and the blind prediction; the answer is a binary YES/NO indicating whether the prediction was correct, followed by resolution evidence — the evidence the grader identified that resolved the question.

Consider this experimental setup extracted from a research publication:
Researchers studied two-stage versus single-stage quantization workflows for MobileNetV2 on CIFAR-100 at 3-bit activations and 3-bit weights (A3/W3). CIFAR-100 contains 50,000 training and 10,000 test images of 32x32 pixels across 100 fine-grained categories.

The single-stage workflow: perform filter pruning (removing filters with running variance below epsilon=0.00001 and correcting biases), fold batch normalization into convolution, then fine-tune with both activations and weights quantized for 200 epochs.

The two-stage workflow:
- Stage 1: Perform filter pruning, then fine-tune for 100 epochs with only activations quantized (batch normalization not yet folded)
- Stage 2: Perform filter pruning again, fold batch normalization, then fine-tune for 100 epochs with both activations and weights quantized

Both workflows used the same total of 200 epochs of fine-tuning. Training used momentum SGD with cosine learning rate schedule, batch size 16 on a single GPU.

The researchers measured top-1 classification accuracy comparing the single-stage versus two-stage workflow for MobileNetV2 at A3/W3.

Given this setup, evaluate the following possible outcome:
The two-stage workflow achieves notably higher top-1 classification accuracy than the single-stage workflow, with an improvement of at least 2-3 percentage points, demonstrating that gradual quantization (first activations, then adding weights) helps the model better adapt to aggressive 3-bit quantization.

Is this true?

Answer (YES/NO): YES